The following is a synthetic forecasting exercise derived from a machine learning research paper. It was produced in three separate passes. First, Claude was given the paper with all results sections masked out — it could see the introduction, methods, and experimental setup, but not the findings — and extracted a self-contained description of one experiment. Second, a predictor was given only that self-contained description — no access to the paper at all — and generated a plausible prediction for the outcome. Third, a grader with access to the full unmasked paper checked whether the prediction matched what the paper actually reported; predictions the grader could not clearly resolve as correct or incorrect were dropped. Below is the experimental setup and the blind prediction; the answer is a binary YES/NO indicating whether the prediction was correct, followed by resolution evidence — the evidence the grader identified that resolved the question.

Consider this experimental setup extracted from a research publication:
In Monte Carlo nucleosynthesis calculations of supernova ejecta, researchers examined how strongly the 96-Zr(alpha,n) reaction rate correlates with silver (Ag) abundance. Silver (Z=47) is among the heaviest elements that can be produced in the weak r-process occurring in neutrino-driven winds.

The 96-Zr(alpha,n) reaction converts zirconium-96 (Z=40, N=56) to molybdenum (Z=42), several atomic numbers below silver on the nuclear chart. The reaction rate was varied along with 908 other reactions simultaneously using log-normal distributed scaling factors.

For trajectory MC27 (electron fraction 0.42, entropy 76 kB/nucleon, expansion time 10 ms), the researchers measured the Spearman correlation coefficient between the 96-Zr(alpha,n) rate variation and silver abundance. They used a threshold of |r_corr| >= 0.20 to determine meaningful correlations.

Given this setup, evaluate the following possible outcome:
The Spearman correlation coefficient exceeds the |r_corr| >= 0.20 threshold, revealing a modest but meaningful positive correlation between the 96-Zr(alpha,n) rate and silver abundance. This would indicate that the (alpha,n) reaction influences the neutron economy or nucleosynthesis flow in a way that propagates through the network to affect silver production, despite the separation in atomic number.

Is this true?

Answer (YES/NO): YES